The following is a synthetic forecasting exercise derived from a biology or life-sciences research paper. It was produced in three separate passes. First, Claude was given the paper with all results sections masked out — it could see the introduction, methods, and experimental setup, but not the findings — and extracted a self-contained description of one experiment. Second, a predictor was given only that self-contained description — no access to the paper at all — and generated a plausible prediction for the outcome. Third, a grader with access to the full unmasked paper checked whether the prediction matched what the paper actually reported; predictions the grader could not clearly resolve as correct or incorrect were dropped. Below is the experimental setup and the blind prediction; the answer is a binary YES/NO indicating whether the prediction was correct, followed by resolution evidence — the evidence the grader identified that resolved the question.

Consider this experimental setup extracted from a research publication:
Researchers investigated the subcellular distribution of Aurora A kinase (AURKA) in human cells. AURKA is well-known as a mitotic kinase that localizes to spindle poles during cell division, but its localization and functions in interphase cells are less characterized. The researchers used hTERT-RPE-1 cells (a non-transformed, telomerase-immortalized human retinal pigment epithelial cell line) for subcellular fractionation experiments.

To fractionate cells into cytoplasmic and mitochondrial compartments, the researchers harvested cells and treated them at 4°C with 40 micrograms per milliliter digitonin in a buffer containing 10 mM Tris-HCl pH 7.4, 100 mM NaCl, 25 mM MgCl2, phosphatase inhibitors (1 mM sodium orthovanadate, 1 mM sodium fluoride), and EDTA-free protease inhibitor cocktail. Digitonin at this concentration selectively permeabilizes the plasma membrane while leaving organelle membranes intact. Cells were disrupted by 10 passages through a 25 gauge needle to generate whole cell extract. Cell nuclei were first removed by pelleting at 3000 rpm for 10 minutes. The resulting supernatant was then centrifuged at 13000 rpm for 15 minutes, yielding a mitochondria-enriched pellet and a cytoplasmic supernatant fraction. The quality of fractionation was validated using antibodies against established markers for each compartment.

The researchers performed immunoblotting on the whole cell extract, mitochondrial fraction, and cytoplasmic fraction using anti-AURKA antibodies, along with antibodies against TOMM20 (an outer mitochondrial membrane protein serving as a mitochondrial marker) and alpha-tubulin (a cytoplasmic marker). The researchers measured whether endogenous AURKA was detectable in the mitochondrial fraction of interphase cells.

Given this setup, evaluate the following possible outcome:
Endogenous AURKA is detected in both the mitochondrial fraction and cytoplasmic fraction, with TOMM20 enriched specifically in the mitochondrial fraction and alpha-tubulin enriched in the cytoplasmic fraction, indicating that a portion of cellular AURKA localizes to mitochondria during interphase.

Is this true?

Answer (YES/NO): YES